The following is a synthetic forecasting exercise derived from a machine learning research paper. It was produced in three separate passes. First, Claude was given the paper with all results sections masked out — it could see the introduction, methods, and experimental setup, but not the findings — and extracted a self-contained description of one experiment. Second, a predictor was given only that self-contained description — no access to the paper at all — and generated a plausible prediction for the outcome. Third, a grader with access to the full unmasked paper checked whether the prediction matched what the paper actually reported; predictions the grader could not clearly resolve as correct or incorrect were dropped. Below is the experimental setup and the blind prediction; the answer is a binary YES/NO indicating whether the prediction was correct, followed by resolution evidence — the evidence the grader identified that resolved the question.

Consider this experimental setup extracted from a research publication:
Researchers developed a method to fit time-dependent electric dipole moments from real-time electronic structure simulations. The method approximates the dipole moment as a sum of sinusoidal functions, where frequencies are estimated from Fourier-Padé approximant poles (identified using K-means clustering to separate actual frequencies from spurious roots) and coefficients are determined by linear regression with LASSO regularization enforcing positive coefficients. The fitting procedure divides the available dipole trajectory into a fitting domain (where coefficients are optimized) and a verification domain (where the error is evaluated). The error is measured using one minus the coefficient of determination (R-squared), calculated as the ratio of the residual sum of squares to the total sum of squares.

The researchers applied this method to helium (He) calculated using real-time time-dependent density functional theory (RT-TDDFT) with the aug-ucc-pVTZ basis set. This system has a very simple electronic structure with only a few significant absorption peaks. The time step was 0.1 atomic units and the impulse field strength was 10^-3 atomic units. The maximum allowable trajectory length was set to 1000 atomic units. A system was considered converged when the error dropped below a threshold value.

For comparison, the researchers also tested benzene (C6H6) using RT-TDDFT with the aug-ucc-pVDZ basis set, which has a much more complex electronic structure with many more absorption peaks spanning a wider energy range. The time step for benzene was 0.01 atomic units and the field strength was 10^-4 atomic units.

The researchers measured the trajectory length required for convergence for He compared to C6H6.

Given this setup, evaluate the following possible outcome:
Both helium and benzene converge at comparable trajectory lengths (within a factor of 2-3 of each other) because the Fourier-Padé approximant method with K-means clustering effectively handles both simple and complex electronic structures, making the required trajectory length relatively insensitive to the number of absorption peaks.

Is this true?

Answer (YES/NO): NO